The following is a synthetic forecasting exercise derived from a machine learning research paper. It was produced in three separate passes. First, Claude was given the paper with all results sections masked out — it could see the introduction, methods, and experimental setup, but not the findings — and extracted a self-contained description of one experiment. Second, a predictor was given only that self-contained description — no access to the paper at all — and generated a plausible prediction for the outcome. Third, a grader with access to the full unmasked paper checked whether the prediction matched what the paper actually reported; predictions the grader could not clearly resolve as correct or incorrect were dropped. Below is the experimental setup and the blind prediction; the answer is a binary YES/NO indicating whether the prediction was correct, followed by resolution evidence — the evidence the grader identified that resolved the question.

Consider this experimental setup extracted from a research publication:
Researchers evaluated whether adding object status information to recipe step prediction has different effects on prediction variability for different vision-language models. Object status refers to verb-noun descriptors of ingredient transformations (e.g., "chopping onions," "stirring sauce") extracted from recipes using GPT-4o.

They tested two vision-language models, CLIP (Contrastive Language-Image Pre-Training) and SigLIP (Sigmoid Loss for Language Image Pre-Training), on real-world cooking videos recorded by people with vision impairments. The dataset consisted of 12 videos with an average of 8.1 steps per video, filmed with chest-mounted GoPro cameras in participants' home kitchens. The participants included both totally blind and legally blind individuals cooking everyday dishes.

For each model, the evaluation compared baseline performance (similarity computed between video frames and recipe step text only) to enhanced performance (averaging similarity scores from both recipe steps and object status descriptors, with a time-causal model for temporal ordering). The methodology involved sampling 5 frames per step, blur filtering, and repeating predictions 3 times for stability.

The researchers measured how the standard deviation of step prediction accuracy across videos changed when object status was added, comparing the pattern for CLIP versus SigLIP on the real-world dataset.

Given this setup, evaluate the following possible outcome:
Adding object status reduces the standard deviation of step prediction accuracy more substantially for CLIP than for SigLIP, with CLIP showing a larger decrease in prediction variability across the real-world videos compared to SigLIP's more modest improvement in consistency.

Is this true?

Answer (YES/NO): NO